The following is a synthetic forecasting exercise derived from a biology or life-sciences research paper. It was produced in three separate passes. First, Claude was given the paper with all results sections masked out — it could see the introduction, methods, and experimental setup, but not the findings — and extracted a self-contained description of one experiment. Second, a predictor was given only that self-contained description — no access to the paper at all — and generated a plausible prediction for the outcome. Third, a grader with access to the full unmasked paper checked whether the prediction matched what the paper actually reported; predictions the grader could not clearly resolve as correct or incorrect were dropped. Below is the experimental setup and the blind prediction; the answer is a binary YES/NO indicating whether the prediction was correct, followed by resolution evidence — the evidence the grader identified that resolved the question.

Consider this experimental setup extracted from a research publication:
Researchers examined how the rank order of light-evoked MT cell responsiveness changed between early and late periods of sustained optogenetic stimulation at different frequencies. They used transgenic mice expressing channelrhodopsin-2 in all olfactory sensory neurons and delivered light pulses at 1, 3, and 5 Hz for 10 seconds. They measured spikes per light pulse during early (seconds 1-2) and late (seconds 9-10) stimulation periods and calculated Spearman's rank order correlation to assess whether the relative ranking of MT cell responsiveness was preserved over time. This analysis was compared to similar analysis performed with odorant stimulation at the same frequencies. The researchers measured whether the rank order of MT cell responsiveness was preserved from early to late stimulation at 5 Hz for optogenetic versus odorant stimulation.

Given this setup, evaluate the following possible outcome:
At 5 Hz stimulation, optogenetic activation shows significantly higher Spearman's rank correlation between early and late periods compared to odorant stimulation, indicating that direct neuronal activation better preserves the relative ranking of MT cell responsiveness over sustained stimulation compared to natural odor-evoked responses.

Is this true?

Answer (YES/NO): YES